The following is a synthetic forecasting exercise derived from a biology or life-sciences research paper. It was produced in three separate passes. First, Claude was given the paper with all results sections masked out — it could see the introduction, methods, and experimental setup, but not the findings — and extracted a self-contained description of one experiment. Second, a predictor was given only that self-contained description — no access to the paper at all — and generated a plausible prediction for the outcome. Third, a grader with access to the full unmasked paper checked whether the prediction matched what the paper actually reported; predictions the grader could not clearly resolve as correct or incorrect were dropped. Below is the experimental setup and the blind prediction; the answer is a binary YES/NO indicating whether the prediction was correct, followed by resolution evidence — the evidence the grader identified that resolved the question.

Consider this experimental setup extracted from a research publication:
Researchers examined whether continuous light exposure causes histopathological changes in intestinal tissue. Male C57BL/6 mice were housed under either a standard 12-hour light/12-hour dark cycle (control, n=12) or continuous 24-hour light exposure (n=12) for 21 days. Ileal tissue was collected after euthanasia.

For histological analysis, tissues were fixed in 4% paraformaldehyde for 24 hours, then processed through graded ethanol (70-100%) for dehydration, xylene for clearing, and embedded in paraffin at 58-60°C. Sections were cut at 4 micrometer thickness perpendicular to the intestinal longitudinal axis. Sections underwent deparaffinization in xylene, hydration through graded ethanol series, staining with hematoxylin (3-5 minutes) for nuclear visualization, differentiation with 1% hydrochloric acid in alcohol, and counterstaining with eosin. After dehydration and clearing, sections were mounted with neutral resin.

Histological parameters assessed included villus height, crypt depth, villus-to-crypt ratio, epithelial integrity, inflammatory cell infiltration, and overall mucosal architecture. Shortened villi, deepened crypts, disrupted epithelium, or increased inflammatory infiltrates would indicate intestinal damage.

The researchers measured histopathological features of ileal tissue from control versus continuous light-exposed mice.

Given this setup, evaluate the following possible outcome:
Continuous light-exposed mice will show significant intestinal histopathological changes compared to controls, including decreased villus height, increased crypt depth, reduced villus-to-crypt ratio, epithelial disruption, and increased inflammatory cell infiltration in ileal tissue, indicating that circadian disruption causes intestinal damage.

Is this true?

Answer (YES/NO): NO